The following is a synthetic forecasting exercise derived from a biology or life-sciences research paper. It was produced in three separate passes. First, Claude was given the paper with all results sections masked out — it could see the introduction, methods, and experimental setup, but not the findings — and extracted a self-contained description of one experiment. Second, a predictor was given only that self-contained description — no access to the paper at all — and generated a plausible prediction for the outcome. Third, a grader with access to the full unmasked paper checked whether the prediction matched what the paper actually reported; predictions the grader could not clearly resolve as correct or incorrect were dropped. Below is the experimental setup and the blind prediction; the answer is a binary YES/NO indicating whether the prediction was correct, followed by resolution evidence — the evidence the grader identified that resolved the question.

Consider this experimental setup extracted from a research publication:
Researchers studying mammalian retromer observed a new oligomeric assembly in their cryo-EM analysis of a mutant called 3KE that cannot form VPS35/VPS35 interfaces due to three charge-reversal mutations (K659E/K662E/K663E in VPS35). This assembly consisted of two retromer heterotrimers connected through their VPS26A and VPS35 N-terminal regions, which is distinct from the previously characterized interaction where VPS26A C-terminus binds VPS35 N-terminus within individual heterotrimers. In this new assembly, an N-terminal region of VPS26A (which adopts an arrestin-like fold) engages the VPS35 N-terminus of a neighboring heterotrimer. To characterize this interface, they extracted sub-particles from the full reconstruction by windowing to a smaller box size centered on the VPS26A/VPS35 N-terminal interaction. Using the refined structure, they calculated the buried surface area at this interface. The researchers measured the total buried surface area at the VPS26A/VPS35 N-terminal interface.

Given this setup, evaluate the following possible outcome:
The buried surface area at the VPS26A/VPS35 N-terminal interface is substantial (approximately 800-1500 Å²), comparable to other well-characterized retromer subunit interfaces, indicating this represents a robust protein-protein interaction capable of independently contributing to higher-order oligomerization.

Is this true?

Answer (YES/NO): NO